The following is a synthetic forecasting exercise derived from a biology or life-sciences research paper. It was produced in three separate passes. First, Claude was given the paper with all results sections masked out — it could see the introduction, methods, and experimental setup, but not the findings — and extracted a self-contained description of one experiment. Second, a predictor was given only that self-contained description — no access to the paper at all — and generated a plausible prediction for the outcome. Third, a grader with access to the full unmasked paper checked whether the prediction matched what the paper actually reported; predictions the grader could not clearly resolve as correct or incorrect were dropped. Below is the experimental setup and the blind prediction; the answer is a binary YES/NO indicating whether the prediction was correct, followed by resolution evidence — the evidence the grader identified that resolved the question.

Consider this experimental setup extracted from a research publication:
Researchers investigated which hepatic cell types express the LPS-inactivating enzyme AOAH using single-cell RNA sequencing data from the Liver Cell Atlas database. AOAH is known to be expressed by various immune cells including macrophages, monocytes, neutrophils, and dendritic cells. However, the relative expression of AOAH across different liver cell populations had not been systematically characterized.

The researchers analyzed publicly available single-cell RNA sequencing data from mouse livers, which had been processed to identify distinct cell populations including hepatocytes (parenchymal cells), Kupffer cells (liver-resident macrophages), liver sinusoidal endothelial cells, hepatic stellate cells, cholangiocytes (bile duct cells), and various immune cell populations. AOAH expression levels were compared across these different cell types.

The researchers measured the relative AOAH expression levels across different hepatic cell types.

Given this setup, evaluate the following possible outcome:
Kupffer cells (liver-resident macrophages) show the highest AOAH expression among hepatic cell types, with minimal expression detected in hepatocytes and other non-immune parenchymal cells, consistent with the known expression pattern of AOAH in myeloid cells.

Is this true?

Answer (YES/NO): YES